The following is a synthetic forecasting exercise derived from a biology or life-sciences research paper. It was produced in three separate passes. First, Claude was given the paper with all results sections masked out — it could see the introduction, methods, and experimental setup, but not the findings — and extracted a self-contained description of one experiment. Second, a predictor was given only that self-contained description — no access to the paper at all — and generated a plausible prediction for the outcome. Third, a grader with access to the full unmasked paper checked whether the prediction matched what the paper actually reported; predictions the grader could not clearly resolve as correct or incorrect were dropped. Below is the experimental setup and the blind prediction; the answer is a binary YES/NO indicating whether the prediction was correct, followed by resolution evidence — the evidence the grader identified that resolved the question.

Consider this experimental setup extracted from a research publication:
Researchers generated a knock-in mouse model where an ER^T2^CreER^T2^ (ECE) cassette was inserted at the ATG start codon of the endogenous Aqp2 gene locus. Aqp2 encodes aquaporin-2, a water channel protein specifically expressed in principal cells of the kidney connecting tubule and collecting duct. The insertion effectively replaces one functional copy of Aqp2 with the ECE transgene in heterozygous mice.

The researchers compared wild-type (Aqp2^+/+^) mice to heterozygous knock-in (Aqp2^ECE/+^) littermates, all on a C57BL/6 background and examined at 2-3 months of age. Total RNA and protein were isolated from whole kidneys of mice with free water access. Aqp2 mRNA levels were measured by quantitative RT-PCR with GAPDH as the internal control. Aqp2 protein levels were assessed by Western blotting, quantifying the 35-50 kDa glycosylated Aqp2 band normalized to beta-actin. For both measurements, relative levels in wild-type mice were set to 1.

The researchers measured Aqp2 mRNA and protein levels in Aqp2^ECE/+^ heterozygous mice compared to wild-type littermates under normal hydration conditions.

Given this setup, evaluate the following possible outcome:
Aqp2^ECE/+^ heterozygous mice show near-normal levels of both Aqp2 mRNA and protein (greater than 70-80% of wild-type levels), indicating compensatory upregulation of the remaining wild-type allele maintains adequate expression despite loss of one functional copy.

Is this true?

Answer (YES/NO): NO